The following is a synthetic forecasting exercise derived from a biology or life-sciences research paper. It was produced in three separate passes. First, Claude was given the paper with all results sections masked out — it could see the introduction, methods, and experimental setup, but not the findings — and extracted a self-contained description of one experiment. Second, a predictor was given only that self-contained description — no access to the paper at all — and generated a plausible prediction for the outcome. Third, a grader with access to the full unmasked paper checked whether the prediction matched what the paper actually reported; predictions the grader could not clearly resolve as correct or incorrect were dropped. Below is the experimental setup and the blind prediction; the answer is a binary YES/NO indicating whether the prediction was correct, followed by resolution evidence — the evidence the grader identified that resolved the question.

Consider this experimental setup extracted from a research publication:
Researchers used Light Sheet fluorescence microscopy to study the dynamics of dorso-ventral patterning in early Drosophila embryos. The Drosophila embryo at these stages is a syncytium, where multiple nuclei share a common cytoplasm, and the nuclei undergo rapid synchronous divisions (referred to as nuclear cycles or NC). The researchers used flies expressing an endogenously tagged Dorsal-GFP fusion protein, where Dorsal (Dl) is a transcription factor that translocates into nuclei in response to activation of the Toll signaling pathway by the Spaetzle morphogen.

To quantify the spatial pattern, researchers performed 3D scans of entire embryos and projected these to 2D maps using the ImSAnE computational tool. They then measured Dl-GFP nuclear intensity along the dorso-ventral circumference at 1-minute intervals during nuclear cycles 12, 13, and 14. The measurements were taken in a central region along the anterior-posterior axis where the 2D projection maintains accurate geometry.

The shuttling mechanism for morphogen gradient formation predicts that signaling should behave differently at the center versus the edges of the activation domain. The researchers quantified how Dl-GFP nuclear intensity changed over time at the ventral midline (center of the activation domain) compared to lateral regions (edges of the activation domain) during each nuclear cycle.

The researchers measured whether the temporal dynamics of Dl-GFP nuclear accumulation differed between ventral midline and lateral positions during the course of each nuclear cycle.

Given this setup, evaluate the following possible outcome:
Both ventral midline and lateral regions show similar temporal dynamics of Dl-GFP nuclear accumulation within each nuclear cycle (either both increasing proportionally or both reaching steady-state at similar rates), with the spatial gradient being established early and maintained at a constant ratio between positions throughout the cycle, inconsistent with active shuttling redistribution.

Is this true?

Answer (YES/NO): NO